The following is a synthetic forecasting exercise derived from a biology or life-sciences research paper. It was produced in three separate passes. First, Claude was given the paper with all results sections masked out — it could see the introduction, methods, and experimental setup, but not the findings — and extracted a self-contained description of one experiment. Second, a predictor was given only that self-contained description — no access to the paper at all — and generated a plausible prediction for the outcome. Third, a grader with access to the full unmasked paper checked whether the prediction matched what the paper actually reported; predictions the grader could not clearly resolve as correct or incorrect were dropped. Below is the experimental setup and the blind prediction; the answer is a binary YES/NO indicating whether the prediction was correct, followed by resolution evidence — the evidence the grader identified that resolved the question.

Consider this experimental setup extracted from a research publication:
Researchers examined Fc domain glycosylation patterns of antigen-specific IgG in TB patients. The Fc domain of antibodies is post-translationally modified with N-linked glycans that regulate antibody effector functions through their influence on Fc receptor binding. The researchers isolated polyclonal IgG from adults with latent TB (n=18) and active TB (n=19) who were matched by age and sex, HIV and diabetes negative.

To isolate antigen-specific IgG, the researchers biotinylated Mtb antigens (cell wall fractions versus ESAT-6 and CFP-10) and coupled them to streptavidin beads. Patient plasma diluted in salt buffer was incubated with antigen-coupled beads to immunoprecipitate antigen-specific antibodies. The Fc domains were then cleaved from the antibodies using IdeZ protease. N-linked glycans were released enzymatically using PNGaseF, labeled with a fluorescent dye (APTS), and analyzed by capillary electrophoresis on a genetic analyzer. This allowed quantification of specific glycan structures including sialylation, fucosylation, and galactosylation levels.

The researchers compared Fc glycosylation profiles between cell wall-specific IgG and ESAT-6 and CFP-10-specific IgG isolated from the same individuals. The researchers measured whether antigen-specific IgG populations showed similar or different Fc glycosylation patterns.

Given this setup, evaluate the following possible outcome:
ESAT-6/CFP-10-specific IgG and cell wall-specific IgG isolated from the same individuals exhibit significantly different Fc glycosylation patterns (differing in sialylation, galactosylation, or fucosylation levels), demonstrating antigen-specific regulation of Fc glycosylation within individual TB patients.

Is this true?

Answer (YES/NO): YES